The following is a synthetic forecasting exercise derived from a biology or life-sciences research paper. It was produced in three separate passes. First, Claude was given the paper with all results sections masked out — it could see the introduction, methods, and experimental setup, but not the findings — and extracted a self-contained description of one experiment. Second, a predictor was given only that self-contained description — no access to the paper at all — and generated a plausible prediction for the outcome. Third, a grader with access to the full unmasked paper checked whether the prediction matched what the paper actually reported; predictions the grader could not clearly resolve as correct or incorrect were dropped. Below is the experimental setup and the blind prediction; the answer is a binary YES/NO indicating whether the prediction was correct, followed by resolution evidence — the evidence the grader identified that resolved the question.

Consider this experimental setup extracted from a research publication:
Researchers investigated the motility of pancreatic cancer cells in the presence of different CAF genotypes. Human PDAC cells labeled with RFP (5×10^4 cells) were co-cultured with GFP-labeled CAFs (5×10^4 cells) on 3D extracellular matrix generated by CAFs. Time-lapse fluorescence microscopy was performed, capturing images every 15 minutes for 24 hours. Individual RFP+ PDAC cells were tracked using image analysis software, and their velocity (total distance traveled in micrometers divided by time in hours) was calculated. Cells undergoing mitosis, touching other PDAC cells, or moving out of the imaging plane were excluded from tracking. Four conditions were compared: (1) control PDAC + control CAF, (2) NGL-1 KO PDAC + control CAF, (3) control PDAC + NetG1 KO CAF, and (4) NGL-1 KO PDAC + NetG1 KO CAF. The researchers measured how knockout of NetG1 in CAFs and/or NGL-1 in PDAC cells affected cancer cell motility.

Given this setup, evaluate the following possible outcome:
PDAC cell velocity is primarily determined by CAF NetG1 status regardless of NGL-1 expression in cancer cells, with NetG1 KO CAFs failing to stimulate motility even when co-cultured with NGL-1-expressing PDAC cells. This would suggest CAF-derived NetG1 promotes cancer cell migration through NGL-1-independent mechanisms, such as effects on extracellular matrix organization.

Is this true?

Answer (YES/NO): NO